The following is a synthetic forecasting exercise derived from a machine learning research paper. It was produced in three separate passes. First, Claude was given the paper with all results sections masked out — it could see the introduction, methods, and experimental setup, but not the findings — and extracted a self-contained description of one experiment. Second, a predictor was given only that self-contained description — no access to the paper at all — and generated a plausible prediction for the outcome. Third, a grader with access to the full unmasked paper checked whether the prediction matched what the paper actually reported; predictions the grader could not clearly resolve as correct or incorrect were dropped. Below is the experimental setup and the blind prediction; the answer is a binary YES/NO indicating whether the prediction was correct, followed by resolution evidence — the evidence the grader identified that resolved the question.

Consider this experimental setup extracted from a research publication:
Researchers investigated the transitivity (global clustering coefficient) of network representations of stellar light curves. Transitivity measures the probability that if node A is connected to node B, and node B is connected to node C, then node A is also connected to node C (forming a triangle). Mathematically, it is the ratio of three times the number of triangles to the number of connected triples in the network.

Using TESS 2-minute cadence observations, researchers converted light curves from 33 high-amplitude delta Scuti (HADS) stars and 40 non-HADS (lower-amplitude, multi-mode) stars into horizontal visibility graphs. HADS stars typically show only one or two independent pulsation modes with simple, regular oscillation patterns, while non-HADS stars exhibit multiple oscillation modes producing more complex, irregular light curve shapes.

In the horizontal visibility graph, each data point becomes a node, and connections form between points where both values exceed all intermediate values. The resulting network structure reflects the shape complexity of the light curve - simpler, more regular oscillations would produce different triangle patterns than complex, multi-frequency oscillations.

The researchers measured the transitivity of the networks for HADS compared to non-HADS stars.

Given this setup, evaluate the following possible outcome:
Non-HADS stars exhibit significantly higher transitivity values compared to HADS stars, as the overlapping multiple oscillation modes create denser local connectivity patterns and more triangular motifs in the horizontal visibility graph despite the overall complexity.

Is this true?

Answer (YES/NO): NO